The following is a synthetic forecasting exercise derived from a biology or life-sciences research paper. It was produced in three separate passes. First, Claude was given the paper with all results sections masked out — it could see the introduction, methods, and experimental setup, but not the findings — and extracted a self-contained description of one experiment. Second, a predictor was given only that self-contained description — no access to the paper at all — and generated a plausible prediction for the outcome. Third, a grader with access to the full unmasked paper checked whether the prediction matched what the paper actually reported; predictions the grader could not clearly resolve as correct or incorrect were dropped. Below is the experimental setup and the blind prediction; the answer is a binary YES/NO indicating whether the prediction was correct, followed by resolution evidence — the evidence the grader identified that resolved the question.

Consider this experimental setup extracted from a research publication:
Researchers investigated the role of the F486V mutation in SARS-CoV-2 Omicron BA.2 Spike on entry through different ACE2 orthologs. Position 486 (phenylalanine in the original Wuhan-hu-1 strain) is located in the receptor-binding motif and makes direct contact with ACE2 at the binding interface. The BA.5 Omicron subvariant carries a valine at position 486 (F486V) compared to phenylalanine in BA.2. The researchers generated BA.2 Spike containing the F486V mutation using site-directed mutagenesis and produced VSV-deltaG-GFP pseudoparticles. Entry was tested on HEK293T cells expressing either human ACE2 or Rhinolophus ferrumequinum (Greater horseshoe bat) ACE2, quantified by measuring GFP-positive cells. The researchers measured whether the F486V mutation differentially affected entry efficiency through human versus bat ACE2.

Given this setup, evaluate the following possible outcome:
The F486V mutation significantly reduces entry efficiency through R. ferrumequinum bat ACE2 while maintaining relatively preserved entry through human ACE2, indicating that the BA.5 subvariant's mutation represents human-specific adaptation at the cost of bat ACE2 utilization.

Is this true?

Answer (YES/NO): NO